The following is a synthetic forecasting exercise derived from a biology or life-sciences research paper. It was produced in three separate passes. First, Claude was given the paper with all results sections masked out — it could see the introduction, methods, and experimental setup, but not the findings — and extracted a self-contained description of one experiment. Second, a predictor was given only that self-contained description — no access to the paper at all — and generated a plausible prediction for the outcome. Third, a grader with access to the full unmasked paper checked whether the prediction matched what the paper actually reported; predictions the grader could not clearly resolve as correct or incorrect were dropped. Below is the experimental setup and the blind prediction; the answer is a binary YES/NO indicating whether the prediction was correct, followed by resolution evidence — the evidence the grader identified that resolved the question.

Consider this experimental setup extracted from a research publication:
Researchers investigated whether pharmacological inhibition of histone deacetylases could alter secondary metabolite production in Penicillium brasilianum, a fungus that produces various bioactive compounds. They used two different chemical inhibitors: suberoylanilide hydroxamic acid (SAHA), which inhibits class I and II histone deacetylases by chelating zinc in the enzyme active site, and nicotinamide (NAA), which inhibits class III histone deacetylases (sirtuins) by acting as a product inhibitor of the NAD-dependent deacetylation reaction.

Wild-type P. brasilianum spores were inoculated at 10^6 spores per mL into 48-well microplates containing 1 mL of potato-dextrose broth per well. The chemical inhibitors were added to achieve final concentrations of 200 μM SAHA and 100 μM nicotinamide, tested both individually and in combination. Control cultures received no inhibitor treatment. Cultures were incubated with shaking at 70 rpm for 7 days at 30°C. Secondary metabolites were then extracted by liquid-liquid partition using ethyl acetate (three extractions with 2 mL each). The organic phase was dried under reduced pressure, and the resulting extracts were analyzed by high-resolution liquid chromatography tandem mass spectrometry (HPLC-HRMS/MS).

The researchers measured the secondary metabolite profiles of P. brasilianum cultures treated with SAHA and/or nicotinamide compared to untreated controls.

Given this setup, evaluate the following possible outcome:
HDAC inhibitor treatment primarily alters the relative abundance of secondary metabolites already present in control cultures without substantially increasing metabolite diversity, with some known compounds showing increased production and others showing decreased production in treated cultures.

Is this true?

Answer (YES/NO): NO